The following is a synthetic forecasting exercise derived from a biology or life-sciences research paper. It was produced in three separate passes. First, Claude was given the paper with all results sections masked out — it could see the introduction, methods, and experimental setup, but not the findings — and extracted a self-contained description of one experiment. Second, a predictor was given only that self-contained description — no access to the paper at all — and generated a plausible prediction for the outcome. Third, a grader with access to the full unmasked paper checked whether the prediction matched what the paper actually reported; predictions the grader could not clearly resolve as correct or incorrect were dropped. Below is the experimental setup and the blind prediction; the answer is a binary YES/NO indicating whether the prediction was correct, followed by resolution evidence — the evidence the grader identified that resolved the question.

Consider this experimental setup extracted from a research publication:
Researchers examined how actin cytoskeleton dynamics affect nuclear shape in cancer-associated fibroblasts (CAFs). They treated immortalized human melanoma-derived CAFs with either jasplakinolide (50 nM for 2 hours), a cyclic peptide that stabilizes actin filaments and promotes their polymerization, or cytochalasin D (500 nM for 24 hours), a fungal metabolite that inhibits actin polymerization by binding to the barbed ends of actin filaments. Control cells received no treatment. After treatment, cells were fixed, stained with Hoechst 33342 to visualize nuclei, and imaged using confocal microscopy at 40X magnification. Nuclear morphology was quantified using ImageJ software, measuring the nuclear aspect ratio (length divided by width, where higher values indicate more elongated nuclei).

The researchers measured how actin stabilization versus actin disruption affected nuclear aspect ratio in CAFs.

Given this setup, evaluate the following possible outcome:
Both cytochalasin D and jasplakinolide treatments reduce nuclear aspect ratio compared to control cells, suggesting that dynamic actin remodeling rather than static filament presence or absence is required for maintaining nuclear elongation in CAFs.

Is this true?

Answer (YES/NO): NO